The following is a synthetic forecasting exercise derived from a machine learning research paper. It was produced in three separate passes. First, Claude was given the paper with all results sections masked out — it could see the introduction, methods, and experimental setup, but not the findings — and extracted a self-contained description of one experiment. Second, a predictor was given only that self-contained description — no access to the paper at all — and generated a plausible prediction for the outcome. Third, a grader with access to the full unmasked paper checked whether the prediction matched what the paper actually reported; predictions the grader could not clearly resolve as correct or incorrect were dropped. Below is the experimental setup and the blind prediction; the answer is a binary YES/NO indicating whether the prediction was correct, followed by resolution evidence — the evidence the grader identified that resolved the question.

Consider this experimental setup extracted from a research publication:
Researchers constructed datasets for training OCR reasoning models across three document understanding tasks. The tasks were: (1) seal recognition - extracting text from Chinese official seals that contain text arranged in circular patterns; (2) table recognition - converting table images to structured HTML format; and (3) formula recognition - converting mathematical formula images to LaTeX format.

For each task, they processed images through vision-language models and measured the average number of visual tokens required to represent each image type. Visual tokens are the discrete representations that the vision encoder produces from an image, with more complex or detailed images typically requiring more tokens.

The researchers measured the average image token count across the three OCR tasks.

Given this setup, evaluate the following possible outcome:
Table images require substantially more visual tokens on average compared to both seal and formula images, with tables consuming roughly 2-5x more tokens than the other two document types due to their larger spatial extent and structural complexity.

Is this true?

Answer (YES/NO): NO